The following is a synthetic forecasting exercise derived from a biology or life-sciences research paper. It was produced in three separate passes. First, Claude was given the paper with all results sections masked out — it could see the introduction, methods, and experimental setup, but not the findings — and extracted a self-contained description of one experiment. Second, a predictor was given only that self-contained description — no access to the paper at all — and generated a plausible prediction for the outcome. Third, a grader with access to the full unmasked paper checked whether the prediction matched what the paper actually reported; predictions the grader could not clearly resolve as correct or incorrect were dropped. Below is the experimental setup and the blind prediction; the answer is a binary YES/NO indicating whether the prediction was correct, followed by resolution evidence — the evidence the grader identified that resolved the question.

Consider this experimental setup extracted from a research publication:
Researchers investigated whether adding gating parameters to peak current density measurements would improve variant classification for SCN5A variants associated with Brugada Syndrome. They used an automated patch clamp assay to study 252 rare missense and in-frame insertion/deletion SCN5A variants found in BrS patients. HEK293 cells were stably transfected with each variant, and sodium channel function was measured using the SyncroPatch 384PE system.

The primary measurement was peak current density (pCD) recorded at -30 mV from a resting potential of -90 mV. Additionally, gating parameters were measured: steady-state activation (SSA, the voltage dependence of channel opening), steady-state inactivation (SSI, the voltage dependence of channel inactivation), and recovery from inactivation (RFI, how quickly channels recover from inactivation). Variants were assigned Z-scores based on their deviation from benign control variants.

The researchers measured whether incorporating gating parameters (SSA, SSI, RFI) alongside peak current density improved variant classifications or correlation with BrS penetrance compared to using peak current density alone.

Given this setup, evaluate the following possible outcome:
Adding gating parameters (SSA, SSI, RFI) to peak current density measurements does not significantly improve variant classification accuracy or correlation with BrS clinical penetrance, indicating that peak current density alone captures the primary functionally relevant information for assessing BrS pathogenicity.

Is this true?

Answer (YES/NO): YES